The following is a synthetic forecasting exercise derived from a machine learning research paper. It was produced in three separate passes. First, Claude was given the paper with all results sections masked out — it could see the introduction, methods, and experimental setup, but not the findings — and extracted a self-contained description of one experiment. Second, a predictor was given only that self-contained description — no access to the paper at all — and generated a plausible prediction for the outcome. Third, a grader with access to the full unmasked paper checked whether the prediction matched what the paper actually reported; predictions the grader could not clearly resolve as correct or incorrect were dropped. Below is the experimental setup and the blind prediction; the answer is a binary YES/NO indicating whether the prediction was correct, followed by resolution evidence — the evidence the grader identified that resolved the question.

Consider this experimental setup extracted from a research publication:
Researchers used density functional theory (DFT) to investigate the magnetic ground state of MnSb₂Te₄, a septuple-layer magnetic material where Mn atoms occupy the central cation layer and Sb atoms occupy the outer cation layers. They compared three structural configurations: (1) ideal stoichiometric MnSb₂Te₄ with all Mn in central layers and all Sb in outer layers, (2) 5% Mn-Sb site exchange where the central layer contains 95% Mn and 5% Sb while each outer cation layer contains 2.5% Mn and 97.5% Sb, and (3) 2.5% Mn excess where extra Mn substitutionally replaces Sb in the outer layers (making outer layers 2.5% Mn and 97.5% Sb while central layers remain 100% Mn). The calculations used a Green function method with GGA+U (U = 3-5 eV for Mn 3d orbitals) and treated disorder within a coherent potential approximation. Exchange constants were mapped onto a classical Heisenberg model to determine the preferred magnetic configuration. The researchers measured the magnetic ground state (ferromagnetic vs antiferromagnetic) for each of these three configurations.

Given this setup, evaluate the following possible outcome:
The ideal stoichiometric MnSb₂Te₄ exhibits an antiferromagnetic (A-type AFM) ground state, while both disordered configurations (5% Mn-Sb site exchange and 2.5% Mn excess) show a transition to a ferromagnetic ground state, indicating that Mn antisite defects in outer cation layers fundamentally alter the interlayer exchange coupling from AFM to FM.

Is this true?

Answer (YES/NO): YES